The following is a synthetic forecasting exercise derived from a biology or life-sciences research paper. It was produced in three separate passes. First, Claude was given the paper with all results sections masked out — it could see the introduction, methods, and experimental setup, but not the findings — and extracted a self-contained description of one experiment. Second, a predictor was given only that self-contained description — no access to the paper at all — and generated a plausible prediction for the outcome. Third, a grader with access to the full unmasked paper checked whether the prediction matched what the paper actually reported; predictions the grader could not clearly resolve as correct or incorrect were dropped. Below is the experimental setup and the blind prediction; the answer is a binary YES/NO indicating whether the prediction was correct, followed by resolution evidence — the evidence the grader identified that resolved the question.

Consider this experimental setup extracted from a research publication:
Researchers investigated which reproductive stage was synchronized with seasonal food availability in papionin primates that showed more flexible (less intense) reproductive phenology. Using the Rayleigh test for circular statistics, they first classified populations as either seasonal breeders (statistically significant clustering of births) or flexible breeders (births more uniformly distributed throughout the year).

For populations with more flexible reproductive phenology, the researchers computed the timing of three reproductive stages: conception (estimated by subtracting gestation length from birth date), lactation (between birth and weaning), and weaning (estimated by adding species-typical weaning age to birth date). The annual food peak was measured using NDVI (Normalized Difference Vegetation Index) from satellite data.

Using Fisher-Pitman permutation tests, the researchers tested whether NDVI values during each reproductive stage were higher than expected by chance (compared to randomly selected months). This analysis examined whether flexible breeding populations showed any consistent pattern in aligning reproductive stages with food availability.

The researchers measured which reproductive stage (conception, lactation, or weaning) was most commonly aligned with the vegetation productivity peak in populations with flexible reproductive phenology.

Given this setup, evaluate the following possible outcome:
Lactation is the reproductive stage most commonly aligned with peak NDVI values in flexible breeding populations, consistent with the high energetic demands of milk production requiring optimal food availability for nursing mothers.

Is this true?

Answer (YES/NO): NO